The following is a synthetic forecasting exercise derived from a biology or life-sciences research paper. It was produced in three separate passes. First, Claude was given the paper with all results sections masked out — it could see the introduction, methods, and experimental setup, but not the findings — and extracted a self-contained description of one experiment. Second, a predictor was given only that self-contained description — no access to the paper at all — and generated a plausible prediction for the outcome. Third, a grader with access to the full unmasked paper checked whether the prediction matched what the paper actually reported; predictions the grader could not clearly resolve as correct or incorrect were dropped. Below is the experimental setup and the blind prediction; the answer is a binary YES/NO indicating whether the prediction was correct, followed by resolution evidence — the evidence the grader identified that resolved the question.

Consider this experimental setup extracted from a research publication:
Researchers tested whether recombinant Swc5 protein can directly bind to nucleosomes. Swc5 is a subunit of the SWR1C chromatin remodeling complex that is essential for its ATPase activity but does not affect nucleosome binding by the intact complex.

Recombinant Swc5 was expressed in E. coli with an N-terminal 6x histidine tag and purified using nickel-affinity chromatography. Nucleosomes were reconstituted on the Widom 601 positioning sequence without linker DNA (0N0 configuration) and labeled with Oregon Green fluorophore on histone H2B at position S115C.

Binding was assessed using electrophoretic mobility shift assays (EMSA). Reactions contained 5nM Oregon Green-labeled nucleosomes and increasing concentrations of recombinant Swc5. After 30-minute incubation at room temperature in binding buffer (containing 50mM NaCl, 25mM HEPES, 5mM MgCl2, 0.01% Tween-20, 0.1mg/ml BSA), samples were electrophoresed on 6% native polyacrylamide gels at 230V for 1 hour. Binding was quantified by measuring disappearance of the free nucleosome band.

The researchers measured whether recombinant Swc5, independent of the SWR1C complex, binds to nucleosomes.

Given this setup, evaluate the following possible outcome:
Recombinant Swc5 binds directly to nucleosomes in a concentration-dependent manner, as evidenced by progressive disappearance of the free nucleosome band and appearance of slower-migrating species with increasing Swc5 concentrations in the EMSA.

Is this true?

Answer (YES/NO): YES